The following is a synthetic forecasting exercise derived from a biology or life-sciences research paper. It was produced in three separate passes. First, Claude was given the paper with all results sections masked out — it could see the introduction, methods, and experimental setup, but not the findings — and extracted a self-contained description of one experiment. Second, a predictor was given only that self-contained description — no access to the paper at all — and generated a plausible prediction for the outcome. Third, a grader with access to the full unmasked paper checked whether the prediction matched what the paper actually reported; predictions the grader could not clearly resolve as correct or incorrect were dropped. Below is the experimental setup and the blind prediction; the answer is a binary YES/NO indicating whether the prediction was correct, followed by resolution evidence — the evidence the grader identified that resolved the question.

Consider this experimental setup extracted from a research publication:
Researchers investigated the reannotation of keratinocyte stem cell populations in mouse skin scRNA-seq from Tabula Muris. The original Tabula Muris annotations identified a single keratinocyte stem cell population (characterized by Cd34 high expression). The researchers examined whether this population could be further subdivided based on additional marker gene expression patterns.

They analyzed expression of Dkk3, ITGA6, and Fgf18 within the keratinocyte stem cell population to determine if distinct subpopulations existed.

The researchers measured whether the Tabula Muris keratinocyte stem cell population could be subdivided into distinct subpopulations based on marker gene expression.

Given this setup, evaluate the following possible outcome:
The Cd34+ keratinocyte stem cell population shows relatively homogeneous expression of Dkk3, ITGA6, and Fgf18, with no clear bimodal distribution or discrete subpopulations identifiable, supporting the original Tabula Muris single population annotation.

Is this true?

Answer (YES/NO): NO